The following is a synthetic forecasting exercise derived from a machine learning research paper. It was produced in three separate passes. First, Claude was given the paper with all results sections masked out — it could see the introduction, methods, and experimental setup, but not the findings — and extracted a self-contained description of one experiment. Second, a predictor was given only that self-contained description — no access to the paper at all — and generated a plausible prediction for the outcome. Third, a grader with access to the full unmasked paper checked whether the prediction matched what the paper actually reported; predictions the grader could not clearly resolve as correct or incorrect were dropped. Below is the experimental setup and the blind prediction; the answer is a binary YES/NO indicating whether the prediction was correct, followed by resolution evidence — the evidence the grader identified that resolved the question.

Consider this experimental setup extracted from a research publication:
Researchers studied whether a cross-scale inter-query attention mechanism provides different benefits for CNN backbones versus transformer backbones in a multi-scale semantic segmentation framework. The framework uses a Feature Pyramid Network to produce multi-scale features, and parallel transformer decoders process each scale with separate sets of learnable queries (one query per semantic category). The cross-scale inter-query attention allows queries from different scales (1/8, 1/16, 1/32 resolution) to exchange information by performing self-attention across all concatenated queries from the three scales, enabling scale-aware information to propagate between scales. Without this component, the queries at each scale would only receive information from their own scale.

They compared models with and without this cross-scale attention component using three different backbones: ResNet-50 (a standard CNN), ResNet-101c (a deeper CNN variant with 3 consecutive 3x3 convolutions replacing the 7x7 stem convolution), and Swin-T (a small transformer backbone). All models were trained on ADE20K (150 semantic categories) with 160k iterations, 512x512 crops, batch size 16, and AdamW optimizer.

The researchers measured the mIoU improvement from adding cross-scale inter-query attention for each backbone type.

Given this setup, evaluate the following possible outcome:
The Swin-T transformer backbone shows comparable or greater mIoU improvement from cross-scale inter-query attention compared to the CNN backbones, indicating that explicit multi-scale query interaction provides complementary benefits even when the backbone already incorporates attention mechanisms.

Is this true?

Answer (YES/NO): NO